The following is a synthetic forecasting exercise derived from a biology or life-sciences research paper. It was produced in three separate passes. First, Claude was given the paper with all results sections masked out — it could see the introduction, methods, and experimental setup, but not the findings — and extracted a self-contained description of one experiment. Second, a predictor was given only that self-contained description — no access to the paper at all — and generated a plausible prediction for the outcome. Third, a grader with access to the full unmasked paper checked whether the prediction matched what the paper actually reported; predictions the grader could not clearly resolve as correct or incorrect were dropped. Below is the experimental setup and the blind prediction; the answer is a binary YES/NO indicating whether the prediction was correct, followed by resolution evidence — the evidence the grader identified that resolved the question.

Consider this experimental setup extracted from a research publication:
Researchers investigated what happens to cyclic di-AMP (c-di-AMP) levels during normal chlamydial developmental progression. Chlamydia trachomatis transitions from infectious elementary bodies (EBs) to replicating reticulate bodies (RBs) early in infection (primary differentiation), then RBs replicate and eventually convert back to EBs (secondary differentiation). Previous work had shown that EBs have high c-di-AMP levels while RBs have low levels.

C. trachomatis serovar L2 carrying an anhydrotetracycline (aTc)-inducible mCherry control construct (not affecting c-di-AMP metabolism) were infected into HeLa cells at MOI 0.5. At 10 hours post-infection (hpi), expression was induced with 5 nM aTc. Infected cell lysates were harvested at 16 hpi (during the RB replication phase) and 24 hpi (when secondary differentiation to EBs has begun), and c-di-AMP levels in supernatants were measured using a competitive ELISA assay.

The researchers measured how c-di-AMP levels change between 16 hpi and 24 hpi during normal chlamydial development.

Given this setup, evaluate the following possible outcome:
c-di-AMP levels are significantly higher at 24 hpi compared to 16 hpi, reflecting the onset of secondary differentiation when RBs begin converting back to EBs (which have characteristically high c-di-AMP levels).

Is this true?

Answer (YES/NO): YES